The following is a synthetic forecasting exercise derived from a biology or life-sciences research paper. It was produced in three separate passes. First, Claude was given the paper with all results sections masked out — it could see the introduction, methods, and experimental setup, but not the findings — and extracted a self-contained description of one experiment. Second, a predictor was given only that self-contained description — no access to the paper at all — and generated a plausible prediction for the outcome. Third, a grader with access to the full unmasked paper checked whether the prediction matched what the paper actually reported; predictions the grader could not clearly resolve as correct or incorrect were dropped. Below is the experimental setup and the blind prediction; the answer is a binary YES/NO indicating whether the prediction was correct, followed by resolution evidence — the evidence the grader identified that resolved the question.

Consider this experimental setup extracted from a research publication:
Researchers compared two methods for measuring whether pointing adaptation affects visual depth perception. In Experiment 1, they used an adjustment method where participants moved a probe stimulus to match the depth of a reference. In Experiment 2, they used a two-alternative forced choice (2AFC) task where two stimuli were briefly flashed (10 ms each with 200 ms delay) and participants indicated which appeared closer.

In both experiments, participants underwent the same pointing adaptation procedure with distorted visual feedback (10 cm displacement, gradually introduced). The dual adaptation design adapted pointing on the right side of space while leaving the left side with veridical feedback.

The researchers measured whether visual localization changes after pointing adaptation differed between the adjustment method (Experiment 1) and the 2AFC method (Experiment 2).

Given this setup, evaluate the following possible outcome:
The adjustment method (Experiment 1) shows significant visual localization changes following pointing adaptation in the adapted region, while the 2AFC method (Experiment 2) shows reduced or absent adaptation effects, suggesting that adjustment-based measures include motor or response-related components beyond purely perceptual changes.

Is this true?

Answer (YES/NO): NO